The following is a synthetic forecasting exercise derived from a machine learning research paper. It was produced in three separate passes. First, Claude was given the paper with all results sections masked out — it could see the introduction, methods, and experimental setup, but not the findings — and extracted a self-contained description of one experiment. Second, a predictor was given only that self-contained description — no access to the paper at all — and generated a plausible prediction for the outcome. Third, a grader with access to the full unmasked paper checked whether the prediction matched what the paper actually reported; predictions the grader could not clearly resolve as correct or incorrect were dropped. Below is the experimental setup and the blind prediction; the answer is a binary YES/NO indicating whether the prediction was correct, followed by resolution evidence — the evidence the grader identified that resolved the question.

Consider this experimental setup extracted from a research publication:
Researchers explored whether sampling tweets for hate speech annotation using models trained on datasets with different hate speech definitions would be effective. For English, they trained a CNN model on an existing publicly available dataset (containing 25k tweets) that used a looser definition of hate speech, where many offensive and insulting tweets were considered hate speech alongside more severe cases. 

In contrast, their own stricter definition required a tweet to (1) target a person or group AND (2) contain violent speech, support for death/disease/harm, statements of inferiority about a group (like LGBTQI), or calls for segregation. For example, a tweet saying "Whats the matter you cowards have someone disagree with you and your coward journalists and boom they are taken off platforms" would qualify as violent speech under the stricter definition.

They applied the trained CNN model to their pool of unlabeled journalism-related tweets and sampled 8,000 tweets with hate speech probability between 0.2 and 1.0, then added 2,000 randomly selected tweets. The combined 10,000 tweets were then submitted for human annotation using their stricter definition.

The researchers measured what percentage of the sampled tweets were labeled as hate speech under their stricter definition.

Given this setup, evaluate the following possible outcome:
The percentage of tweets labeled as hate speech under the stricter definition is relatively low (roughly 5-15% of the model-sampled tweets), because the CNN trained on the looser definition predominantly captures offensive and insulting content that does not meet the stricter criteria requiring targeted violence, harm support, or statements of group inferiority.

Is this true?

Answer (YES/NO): NO